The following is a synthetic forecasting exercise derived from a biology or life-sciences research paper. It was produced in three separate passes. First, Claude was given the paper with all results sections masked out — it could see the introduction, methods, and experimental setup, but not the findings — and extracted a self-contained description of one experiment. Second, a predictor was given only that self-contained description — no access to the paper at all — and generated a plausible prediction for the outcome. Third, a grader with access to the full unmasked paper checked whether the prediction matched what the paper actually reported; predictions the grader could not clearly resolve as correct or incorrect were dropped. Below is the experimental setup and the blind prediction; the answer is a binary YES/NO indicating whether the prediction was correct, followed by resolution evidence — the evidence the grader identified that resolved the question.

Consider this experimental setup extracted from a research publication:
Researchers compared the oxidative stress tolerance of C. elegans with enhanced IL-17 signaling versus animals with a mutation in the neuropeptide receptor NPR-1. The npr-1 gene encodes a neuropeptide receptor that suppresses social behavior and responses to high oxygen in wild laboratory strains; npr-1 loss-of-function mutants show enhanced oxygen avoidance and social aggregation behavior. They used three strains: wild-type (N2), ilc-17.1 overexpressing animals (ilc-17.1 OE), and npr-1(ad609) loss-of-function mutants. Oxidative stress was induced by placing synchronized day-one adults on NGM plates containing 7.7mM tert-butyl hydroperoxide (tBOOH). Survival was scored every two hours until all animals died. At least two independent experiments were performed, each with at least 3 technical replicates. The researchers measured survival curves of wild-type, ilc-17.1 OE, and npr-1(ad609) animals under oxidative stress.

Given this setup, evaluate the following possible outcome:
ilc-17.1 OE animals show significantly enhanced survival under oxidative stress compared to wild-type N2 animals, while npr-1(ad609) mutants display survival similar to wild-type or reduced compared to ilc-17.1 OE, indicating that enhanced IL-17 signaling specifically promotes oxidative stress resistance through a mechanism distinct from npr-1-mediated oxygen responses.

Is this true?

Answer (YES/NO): NO